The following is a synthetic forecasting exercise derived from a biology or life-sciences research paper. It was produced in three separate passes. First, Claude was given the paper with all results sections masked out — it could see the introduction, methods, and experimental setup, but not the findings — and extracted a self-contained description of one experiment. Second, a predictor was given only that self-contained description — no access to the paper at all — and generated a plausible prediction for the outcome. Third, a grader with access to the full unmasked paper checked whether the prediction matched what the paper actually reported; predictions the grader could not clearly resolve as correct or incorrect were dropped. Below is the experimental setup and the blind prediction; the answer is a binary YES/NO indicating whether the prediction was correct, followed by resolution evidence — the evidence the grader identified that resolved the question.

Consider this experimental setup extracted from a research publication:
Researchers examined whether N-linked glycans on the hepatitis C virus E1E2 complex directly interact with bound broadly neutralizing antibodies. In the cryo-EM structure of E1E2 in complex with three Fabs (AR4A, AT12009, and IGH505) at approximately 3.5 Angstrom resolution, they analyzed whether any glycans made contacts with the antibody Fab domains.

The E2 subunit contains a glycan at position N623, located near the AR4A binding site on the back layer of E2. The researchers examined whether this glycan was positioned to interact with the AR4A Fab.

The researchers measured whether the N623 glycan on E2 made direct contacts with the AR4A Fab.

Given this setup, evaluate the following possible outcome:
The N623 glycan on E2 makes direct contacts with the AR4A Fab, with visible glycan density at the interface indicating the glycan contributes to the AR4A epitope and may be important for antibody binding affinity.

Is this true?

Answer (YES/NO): YES